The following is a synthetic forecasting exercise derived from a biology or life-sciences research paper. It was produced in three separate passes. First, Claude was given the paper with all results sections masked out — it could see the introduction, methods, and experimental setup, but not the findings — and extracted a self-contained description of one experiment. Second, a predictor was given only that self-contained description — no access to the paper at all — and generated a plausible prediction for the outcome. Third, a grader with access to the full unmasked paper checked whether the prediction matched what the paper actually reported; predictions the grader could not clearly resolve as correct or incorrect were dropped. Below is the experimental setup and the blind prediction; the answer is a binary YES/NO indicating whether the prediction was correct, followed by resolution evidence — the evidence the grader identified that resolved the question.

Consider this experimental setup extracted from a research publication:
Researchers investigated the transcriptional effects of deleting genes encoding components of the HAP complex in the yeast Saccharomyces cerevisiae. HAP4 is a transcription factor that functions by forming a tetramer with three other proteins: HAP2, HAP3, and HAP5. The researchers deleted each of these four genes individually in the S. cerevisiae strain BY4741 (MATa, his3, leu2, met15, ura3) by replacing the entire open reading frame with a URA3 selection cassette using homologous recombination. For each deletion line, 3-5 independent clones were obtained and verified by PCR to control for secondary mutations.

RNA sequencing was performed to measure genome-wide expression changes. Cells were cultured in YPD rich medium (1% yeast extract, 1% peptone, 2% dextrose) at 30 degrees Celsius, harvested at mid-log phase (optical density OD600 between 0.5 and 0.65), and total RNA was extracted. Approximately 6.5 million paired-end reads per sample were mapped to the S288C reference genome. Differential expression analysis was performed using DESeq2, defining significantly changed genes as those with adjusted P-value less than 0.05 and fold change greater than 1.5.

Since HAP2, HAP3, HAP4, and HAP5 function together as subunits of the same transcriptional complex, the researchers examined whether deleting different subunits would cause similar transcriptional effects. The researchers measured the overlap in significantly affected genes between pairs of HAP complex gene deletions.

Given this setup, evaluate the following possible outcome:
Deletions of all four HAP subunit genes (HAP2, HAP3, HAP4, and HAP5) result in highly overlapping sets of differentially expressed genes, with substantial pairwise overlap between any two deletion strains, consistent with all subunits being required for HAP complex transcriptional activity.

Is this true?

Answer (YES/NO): NO